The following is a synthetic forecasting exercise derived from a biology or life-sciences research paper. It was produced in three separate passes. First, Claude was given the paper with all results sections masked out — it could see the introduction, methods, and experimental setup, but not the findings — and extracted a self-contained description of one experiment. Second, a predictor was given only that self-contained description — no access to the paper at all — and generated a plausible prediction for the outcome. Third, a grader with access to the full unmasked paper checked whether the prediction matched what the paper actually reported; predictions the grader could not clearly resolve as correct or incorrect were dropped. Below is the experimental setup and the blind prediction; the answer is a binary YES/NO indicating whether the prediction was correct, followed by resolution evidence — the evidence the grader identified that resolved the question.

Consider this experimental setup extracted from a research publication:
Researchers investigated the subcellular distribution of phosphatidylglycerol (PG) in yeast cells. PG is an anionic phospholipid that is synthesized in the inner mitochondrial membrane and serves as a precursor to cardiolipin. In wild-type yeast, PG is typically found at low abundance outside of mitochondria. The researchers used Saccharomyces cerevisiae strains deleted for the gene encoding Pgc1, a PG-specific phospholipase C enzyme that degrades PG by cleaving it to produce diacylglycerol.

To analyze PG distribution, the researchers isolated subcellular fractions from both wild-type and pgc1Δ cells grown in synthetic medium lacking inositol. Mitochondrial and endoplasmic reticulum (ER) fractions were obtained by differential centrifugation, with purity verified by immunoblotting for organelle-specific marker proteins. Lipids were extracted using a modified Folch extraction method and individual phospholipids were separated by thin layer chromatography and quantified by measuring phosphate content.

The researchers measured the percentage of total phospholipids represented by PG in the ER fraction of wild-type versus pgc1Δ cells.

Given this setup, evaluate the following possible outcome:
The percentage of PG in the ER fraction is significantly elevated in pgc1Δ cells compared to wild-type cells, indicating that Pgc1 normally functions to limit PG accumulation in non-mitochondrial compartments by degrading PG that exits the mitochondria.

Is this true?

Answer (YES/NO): YES